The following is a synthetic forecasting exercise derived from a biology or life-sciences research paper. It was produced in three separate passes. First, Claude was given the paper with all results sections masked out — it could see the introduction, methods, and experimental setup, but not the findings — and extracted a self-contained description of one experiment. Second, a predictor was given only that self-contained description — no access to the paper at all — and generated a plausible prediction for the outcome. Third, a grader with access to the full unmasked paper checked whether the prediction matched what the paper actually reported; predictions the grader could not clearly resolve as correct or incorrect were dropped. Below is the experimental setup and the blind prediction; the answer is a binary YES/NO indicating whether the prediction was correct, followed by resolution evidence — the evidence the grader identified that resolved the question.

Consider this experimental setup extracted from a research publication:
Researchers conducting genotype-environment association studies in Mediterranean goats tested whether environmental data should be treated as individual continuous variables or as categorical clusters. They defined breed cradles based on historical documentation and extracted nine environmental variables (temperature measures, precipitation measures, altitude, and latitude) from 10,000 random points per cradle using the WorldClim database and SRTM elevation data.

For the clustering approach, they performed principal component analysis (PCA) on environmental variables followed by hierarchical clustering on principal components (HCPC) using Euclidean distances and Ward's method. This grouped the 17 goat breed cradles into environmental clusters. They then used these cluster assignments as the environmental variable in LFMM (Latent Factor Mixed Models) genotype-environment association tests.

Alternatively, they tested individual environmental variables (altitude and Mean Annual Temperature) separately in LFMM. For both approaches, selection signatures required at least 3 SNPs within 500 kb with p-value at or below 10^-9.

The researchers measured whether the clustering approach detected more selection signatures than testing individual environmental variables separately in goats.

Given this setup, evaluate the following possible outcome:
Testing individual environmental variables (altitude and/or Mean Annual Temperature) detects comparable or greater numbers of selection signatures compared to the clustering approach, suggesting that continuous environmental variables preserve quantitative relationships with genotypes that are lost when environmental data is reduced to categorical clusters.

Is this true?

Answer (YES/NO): NO